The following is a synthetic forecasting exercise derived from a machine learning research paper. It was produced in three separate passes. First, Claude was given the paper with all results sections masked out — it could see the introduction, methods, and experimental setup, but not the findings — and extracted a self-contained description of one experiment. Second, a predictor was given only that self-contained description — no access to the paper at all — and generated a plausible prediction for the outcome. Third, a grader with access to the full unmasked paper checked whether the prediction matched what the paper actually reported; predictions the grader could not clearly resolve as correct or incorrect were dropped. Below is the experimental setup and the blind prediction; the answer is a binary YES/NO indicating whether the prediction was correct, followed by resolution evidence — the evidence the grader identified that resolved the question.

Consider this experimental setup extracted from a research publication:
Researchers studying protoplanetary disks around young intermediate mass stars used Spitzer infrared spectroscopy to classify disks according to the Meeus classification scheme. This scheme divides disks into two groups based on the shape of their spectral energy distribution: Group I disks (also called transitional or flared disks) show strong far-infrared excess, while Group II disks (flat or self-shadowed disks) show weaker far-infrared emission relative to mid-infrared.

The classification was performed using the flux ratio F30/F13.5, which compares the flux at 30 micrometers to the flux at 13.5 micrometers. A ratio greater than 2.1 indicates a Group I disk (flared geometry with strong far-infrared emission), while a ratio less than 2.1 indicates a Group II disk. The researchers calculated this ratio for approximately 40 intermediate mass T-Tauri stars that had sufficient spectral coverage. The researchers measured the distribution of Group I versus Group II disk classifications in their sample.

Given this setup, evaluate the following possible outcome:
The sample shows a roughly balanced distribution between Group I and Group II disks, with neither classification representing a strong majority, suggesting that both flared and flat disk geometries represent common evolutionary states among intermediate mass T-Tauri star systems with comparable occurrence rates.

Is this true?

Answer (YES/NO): YES